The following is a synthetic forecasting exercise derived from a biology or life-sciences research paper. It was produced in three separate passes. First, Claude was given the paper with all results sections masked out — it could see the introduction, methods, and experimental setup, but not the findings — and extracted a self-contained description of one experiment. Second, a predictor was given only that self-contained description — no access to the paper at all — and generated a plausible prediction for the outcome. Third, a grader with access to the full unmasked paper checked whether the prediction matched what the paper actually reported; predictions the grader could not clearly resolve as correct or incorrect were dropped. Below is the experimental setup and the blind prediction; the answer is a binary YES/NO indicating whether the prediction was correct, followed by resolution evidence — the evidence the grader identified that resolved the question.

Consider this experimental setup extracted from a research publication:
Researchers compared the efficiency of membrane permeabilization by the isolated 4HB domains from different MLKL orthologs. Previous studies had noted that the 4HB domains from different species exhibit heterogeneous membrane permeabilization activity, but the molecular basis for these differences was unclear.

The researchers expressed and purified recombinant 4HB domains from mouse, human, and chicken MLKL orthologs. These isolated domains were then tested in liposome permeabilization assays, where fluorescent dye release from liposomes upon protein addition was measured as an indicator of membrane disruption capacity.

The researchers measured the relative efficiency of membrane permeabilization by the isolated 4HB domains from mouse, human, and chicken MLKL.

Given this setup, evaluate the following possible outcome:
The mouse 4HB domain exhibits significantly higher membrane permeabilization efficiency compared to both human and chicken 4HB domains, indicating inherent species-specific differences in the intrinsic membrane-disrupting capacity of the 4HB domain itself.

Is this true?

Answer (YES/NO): YES